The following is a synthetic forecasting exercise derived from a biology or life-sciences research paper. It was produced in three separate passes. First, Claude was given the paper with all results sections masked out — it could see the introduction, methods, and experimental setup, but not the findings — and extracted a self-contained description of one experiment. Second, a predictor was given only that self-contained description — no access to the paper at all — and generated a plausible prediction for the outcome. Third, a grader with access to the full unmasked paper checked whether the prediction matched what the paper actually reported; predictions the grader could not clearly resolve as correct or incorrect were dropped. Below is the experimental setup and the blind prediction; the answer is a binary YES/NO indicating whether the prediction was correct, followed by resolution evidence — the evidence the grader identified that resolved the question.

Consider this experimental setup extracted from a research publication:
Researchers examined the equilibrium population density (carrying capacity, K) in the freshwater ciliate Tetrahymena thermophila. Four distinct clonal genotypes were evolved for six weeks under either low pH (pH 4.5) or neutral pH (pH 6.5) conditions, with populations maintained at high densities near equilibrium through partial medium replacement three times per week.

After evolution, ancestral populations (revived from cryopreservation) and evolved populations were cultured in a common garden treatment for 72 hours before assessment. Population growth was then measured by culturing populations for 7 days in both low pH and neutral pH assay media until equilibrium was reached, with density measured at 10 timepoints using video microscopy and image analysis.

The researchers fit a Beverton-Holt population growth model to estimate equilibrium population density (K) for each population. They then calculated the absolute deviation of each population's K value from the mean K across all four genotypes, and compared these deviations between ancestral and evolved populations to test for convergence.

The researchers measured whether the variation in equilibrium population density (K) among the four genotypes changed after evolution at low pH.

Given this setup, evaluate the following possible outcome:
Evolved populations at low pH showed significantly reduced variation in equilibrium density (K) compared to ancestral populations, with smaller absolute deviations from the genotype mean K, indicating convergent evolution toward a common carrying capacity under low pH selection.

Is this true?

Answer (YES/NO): NO